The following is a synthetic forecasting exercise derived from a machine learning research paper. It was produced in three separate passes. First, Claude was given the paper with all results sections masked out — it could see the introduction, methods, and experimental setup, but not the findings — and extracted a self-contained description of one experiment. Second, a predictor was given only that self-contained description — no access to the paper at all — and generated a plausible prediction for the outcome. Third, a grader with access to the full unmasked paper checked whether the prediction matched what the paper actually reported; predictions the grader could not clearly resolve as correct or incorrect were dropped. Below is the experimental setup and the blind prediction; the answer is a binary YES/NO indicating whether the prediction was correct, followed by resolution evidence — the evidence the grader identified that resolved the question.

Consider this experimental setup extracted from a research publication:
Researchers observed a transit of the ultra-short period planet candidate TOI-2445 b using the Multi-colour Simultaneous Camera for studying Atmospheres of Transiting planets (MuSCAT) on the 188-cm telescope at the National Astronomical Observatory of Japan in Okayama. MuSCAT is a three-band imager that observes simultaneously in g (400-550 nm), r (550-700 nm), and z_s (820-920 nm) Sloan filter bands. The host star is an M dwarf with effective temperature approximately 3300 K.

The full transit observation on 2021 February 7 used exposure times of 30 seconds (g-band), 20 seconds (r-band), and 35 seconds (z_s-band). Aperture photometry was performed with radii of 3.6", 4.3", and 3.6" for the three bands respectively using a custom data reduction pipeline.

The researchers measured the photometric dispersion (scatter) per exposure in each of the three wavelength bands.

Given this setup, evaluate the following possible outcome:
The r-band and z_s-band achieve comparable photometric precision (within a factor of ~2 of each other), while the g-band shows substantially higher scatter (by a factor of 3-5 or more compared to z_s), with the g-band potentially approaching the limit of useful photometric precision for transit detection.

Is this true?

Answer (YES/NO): NO